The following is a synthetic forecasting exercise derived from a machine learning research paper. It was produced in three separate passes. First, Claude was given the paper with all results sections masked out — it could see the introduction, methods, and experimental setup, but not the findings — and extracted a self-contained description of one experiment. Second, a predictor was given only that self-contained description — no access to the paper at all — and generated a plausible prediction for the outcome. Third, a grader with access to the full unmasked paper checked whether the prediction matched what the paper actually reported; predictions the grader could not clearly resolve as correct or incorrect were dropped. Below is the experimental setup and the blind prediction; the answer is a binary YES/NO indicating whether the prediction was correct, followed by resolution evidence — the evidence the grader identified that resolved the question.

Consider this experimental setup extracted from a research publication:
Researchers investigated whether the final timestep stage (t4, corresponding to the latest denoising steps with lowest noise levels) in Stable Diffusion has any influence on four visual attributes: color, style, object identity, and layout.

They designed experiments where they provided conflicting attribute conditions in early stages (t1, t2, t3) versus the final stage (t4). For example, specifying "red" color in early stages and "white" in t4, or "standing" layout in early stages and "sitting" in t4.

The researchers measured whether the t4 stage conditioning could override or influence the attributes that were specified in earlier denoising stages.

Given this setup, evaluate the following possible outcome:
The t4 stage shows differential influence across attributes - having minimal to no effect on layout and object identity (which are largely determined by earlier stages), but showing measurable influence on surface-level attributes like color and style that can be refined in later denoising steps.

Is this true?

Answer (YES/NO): NO